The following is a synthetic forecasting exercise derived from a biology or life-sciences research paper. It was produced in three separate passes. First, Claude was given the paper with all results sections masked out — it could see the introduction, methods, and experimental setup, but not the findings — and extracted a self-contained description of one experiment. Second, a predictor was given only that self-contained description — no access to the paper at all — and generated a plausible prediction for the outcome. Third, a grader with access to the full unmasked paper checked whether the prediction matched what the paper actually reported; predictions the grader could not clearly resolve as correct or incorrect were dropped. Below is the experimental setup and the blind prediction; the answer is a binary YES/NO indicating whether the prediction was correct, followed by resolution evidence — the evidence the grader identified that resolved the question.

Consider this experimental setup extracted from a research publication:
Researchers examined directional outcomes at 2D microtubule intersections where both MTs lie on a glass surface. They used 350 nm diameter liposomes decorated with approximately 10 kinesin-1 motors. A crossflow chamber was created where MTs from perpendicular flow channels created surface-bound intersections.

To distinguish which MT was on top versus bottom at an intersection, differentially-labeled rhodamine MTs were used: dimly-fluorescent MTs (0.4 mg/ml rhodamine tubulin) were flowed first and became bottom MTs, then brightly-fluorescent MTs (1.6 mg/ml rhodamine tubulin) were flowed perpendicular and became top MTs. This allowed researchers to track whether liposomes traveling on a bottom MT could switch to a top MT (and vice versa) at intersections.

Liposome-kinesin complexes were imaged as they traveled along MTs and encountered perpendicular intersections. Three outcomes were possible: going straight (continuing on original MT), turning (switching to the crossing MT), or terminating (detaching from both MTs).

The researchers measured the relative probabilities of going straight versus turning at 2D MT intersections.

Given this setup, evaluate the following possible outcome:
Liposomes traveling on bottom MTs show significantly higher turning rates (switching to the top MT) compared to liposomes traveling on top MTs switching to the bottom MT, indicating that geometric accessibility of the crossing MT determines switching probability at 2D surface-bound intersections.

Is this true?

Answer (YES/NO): YES